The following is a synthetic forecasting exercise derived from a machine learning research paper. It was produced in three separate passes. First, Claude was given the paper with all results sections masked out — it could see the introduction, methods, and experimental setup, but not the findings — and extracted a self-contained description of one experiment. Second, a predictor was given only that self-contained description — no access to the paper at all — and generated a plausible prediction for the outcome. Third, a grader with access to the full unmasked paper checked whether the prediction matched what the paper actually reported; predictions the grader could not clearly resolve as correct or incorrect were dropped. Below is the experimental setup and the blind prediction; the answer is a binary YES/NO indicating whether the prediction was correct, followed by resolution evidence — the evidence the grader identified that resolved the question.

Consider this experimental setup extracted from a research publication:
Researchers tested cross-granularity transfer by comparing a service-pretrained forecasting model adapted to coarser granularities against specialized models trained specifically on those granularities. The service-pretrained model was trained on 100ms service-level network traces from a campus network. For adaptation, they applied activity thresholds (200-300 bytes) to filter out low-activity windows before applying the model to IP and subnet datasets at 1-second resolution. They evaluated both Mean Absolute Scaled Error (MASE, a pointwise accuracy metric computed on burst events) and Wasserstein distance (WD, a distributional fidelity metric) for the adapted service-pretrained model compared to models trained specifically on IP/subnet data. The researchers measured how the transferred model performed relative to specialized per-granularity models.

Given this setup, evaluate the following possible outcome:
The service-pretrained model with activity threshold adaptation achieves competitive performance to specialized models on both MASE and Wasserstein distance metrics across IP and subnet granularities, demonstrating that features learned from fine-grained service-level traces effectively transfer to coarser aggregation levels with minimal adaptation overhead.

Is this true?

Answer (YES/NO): YES